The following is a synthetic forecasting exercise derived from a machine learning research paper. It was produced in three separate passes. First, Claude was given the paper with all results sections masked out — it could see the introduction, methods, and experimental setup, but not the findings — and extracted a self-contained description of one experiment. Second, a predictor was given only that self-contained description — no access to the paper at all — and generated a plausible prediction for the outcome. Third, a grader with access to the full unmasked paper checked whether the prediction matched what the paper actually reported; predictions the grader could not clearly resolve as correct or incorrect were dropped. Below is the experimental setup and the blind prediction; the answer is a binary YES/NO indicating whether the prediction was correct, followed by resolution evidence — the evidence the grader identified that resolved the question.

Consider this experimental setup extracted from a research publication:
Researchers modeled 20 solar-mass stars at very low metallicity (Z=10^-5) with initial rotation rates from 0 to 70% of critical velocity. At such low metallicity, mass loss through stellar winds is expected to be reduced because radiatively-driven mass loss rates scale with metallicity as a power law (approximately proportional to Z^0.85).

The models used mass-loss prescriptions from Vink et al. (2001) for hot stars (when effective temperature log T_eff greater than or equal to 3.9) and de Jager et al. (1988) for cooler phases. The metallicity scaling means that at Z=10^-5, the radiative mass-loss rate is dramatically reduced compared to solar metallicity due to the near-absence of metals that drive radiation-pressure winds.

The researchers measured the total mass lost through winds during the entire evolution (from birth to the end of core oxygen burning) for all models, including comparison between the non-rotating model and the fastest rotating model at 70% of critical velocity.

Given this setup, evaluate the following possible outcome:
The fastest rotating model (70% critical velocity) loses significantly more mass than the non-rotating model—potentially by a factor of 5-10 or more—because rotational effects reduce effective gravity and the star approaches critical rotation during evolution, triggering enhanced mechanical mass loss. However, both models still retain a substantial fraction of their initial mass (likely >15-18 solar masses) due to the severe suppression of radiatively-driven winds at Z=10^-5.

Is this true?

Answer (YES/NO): NO